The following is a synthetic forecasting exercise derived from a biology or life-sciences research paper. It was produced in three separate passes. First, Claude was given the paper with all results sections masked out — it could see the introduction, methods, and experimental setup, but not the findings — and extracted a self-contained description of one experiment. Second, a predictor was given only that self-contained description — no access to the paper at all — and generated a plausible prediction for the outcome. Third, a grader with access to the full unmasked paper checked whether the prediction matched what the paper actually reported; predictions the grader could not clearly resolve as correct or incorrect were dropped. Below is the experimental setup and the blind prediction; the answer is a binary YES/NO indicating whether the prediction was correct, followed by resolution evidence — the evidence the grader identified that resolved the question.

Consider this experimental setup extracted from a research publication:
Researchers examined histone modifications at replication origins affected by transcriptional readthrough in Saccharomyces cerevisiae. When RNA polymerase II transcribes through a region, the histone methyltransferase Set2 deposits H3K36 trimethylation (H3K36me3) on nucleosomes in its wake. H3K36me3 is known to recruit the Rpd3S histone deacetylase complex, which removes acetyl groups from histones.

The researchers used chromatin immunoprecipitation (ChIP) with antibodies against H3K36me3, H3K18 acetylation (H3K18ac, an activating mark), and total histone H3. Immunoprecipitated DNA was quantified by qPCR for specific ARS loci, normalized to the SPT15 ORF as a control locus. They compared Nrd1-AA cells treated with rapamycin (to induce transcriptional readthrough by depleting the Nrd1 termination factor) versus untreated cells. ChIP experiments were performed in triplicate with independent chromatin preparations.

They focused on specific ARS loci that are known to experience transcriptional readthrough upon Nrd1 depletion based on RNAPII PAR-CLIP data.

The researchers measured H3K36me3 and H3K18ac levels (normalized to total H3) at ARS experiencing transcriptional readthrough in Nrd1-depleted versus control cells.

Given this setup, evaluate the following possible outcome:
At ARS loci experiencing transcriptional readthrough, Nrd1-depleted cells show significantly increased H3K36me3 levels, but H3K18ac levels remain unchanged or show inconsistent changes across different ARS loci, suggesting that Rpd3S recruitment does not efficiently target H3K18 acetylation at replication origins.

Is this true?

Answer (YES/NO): NO